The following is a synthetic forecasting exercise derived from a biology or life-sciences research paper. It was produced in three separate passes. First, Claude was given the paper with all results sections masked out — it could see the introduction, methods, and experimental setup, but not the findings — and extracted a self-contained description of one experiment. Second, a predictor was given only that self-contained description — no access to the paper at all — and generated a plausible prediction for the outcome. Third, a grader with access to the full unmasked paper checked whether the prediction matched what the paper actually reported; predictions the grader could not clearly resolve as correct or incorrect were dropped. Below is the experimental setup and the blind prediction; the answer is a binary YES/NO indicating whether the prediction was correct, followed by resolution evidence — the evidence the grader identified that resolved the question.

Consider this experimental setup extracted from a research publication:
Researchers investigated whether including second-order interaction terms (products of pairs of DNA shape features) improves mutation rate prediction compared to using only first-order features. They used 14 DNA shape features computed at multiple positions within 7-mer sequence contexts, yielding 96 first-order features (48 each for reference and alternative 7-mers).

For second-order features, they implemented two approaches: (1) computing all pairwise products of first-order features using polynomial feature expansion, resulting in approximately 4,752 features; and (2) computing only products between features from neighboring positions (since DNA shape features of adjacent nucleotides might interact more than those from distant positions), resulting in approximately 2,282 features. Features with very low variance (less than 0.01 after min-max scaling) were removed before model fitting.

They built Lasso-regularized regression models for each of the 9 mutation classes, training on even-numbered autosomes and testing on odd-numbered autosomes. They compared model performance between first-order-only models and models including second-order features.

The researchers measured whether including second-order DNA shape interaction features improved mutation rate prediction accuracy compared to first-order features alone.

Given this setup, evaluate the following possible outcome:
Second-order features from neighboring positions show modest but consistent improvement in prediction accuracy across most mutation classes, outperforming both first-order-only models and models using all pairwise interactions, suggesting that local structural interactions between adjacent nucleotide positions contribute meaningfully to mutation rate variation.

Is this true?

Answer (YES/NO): NO